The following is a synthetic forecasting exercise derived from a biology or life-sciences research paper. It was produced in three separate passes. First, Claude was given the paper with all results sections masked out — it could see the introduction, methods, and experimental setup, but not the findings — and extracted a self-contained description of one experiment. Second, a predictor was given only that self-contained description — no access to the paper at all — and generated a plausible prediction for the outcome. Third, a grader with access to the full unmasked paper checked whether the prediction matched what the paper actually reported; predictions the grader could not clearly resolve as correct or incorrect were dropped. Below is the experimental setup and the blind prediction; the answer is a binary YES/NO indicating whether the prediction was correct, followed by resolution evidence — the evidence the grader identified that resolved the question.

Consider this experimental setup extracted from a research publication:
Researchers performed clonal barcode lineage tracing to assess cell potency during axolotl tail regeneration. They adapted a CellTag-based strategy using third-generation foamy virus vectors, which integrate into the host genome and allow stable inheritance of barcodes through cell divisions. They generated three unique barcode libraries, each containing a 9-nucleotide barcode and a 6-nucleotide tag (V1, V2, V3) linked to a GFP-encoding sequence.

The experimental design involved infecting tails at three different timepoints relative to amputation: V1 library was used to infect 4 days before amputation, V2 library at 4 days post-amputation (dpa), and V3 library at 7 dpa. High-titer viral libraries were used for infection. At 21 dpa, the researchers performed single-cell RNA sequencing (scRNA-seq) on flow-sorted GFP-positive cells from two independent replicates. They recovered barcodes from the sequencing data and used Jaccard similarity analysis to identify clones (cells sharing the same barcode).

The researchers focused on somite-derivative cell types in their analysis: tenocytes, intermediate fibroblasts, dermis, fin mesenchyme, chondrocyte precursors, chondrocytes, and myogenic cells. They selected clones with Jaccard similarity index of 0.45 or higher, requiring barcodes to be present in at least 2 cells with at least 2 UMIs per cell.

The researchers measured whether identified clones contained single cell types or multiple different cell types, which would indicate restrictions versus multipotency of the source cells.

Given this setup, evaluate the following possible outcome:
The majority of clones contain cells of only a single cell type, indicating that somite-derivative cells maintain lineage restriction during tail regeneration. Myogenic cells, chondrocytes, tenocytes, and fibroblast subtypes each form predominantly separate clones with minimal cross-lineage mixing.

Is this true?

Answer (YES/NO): NO